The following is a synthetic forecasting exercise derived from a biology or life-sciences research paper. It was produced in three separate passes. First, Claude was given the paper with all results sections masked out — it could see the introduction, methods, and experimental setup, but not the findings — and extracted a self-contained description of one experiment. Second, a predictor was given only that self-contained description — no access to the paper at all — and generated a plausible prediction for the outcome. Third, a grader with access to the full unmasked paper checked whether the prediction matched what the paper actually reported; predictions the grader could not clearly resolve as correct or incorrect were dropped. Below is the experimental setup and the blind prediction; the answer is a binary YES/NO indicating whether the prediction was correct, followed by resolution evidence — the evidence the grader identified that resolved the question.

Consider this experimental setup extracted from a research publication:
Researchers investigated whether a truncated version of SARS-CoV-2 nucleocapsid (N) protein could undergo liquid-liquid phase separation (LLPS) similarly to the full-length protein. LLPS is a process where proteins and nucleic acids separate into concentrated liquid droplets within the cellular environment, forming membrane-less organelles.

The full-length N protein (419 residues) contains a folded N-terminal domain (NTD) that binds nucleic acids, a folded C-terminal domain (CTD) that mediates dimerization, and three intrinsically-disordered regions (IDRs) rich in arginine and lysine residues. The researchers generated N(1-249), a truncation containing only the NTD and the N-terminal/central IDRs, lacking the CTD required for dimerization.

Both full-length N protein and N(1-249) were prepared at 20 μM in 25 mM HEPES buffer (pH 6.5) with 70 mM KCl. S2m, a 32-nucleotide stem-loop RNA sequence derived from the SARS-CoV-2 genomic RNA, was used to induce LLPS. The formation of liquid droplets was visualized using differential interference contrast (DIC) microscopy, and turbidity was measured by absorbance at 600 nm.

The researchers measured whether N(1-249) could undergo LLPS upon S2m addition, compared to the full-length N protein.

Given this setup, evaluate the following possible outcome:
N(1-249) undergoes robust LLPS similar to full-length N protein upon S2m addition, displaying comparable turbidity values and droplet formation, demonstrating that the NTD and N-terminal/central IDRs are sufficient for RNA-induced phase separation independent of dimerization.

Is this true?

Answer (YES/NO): NO